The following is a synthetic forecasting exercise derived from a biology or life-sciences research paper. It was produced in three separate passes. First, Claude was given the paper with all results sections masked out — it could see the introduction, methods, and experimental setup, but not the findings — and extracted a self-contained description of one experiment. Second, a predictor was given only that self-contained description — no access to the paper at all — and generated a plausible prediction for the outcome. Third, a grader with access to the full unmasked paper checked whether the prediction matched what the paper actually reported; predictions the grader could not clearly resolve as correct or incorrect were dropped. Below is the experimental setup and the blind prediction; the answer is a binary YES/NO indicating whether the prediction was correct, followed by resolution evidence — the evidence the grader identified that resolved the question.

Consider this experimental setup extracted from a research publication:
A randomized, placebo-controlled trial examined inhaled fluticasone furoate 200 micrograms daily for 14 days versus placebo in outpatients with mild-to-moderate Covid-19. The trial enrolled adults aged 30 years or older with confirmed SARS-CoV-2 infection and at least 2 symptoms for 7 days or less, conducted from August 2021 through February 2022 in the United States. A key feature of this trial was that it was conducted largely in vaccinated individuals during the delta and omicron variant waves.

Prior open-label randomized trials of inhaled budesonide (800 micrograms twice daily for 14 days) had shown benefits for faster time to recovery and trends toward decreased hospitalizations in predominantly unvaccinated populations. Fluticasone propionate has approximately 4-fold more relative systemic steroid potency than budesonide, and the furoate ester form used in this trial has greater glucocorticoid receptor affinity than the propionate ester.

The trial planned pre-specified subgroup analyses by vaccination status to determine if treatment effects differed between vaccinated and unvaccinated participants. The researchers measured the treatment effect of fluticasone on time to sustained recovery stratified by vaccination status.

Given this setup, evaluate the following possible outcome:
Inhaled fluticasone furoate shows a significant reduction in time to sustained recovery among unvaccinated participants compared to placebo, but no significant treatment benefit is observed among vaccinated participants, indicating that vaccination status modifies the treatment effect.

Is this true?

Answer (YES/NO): NO